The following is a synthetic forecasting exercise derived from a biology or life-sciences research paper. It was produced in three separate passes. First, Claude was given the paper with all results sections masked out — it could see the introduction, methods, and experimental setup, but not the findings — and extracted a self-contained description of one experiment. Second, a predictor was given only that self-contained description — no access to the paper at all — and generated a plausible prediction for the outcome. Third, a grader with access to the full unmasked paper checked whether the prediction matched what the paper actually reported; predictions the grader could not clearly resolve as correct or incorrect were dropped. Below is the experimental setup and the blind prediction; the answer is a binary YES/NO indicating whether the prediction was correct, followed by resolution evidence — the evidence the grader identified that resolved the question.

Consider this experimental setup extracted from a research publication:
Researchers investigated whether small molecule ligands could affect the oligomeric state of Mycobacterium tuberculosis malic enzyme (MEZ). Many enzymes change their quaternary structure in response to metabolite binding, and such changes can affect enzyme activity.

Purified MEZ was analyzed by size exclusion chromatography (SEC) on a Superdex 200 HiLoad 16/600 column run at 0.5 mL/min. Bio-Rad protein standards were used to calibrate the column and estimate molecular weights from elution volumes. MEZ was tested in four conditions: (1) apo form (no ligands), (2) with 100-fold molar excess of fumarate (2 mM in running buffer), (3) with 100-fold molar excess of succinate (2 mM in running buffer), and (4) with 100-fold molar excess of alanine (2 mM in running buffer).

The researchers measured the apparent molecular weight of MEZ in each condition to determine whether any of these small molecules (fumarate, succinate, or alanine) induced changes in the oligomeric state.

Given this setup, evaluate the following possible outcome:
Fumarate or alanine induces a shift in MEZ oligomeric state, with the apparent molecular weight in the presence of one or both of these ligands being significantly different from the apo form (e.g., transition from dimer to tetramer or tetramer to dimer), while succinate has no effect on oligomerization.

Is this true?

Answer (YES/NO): NO